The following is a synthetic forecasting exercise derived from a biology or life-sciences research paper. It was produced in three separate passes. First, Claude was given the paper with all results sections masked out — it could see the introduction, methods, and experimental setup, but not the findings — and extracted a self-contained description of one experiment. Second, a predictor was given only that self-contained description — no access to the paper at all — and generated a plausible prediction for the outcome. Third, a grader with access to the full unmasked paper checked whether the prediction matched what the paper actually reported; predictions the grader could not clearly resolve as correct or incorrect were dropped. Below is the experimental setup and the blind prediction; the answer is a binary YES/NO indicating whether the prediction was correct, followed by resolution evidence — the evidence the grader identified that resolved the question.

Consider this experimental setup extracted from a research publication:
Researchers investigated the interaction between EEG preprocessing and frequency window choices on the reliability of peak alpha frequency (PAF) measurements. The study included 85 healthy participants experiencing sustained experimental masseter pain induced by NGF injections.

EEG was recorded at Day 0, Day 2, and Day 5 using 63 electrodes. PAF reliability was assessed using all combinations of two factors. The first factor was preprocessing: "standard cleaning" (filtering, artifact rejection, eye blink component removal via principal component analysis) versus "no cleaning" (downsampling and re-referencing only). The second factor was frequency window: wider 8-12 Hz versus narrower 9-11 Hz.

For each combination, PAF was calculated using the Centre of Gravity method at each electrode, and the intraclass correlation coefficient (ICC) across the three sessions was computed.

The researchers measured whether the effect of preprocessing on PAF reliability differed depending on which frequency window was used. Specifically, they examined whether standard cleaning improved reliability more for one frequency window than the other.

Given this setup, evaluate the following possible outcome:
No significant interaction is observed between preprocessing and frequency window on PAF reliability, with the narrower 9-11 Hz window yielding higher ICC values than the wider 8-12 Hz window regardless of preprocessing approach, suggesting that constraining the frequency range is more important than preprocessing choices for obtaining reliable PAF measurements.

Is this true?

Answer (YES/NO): NO